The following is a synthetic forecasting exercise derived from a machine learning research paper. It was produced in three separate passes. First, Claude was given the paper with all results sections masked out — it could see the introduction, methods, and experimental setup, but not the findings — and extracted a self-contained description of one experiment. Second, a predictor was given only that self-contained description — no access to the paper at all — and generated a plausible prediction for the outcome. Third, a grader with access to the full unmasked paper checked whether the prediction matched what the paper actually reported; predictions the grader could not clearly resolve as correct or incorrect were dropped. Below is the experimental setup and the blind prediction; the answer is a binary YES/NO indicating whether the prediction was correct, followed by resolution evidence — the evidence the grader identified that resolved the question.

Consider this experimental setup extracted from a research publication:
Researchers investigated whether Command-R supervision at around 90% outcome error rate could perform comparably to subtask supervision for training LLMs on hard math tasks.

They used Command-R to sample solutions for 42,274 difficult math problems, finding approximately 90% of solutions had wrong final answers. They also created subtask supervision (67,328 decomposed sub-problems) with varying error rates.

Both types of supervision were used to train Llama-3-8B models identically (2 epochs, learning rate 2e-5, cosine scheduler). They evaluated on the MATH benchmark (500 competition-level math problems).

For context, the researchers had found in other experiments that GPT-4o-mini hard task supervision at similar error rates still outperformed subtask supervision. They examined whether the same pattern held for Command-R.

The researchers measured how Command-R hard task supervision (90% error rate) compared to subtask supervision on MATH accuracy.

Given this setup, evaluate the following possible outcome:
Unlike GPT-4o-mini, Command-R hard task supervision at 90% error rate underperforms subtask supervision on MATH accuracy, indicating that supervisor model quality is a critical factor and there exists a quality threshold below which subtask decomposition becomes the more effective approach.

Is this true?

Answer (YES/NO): YES